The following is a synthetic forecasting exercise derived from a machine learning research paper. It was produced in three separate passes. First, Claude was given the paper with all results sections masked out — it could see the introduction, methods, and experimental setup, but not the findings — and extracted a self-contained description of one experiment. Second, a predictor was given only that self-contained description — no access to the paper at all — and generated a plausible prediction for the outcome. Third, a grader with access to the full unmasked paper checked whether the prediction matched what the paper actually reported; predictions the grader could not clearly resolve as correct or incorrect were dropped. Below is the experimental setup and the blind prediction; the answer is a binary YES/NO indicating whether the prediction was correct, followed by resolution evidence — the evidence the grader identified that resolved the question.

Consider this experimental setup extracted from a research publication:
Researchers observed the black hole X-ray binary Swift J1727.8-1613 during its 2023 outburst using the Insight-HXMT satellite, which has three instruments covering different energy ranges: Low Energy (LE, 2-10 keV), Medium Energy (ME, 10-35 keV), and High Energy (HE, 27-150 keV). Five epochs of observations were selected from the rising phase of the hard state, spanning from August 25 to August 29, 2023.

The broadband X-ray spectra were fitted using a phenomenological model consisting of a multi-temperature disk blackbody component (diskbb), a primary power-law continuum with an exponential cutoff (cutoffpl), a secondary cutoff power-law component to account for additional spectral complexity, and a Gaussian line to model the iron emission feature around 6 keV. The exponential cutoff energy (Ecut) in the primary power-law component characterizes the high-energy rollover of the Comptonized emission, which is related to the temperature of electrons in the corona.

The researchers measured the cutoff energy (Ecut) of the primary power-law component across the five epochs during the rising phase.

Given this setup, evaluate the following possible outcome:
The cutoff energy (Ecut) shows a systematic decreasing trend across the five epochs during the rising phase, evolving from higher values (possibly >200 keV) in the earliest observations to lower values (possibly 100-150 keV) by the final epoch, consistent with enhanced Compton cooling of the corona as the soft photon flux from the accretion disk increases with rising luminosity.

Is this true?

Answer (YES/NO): NO